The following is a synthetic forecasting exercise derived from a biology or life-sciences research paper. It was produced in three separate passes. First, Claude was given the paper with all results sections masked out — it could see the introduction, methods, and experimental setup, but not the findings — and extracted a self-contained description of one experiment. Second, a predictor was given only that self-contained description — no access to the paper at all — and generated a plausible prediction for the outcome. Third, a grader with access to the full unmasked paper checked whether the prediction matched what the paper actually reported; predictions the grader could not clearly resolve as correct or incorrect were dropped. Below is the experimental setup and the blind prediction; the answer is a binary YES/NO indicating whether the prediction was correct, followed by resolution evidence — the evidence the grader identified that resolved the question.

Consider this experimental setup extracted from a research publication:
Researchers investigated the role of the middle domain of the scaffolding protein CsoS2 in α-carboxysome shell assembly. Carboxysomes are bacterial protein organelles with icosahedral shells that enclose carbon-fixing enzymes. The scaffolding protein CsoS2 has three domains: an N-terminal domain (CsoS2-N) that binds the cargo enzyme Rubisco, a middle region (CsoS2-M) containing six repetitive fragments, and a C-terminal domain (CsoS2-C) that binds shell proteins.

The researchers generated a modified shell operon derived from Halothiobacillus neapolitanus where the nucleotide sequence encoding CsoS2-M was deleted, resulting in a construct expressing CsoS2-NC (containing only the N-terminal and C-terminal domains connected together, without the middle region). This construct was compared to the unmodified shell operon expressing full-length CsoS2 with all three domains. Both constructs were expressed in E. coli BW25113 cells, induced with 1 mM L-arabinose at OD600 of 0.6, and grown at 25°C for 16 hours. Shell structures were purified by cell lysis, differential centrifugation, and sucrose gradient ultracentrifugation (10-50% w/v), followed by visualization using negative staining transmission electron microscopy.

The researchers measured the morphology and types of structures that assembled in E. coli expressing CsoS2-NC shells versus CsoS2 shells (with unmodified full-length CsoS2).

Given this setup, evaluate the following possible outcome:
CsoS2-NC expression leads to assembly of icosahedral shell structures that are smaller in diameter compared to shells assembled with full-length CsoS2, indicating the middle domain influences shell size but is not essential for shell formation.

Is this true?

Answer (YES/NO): NO